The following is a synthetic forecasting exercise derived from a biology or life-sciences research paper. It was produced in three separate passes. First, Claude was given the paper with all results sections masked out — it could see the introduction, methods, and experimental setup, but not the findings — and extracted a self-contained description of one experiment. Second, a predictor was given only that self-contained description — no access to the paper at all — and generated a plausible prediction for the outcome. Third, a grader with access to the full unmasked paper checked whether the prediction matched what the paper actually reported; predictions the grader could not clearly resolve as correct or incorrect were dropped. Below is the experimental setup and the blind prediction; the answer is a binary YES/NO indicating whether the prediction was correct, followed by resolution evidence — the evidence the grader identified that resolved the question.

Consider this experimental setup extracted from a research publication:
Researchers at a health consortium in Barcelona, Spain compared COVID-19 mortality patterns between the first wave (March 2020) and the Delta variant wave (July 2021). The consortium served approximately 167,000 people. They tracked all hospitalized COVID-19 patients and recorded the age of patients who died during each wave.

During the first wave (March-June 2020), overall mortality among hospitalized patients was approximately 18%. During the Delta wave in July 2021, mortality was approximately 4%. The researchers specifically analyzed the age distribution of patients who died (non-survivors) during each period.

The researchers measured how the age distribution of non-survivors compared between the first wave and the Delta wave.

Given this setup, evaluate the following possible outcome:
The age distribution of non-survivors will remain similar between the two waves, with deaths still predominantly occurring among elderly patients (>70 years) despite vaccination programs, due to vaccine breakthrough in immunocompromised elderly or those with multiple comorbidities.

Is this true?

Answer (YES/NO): NO